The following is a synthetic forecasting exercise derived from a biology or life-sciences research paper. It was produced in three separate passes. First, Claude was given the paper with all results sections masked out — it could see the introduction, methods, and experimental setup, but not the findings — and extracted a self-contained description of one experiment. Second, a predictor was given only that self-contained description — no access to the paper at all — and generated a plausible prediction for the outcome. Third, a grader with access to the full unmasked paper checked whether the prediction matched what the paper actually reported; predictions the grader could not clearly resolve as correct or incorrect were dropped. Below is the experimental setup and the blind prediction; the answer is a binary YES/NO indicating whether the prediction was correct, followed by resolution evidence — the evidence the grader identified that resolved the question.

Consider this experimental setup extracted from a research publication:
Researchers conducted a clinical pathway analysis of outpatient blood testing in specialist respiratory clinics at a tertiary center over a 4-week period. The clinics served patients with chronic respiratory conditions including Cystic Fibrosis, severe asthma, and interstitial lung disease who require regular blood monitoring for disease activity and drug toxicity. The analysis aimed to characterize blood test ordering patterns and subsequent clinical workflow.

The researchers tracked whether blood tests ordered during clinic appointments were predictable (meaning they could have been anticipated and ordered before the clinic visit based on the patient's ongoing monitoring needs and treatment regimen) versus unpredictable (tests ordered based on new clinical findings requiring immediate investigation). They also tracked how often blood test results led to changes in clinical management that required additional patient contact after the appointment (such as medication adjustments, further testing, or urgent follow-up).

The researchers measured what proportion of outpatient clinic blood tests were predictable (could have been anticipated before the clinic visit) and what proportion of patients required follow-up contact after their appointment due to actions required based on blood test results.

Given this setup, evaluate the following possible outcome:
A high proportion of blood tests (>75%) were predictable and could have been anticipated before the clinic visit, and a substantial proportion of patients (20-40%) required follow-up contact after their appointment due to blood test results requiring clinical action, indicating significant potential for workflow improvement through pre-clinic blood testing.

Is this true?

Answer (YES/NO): NO